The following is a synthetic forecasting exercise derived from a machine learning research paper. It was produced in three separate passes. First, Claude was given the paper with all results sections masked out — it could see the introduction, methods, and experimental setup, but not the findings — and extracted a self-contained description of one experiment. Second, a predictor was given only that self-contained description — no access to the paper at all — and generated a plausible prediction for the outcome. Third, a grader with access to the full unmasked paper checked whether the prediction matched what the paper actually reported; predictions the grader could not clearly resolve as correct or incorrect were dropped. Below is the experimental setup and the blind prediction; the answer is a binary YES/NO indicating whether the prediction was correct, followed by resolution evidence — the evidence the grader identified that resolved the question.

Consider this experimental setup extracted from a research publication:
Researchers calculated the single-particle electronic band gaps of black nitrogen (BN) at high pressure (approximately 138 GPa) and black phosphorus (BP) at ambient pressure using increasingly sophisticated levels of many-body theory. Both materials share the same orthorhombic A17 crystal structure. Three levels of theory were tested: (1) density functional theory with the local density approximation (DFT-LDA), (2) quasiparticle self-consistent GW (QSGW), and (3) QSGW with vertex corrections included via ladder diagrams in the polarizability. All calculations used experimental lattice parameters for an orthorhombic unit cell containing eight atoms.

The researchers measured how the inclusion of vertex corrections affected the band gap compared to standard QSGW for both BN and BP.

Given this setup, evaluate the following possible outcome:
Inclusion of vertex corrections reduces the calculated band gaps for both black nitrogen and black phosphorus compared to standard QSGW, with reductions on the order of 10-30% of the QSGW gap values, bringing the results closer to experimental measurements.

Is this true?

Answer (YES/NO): NO